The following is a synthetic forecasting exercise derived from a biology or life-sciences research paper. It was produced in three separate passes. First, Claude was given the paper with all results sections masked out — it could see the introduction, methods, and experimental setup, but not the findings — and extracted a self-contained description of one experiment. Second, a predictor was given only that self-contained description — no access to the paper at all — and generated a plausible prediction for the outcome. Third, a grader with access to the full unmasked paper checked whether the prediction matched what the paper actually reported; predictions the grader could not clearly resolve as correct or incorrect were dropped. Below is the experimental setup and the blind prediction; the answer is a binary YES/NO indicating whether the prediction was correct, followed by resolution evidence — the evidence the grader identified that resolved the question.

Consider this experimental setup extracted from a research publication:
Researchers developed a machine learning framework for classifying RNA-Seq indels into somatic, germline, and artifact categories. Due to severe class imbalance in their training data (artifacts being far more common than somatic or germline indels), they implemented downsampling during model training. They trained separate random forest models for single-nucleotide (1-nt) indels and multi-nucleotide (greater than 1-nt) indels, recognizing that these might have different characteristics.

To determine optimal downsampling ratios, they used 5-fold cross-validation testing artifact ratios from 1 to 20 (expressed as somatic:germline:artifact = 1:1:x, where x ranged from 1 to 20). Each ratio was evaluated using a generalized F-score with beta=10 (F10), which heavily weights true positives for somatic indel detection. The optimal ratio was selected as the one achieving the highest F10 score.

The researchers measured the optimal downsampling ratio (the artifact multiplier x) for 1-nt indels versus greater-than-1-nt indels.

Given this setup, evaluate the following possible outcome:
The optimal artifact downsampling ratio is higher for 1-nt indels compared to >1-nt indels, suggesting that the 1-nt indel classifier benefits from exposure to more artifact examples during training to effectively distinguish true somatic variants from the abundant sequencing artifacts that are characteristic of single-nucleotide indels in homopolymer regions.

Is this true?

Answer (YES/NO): YES